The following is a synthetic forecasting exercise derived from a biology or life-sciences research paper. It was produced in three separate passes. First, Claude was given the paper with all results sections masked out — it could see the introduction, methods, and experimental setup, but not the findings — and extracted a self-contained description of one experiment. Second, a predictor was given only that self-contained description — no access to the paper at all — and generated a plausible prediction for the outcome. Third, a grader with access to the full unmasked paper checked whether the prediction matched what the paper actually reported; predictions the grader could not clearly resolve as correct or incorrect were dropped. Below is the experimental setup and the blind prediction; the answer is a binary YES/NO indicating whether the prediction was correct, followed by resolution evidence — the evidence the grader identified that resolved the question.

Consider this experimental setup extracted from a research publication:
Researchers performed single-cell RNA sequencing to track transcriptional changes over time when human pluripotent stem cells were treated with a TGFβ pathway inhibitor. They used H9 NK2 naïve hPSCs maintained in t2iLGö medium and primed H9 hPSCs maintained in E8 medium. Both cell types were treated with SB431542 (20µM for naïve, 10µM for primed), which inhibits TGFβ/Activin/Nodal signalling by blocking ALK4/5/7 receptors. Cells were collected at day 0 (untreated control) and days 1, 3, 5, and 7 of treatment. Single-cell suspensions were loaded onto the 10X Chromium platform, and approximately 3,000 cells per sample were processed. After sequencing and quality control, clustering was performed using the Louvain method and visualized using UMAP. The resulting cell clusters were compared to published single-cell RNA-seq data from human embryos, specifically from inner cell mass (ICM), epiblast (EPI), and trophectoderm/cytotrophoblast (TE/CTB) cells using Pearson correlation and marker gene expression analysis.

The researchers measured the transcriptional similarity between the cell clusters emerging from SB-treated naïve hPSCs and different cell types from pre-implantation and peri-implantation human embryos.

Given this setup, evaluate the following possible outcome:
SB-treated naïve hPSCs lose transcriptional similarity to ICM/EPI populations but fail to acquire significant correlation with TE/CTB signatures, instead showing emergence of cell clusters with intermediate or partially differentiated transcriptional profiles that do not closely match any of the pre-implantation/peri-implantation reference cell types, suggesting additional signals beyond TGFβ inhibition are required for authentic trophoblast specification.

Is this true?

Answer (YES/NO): NO